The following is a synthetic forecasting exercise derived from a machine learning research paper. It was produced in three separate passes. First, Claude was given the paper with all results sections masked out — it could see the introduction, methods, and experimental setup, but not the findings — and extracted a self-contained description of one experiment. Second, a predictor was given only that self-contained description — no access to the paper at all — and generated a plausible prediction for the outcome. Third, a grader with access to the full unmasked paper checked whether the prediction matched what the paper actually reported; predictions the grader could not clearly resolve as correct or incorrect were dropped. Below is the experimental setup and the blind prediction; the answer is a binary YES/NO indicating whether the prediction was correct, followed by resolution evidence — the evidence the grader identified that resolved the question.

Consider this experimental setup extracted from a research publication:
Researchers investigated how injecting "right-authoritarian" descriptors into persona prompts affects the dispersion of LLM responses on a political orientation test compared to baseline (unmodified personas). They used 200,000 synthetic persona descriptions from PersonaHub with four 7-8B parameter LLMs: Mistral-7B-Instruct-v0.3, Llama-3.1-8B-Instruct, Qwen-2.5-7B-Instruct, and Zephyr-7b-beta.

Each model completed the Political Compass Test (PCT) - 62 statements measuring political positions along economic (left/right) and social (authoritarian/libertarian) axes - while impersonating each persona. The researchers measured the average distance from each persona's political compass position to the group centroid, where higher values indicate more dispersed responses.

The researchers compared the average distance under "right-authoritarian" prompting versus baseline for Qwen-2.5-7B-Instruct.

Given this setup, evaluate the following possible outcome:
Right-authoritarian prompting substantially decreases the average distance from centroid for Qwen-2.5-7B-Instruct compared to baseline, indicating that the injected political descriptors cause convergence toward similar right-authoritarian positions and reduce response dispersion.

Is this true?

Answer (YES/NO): NO